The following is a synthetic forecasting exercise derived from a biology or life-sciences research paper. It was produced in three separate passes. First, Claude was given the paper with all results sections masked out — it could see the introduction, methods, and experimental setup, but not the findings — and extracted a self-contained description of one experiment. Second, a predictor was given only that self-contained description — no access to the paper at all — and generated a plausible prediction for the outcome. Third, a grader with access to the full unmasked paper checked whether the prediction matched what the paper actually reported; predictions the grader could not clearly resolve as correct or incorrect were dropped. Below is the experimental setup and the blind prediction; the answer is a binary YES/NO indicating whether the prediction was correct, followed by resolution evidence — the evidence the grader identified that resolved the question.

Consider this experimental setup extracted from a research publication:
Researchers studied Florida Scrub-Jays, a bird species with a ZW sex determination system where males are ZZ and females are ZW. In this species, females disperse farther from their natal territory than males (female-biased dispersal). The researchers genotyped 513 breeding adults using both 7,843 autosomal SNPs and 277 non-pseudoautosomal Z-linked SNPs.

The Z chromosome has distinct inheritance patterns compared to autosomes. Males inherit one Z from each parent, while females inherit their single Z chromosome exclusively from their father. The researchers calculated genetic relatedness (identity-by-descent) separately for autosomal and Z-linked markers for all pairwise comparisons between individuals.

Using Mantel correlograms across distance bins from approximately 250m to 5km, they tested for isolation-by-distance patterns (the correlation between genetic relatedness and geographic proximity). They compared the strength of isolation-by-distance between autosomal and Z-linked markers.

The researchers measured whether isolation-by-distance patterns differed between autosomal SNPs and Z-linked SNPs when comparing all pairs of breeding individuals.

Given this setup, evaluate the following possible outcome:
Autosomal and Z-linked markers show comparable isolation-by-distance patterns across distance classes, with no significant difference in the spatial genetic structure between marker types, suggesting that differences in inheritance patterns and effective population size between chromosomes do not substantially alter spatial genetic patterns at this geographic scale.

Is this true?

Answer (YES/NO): NO